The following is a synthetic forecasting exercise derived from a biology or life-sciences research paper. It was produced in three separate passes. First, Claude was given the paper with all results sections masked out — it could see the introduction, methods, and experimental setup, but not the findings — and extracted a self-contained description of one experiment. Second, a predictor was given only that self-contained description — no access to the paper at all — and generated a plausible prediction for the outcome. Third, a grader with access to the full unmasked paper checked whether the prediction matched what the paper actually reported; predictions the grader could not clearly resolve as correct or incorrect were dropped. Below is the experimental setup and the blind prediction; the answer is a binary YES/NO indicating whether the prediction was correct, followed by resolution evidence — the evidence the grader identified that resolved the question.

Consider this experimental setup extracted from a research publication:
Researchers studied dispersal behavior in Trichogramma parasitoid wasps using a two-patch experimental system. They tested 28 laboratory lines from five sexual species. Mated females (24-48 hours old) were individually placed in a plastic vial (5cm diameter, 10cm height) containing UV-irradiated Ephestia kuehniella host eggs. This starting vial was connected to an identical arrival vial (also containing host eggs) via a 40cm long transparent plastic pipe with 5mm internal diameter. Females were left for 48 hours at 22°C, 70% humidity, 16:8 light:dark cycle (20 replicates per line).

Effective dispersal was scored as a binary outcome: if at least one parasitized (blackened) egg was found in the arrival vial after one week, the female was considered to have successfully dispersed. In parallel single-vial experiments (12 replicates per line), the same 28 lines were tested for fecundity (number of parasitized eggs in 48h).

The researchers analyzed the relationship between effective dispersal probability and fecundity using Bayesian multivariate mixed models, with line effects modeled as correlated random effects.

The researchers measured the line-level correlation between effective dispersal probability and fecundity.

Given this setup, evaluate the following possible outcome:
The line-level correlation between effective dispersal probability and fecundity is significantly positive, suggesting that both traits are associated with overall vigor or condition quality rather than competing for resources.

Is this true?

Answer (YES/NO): NO